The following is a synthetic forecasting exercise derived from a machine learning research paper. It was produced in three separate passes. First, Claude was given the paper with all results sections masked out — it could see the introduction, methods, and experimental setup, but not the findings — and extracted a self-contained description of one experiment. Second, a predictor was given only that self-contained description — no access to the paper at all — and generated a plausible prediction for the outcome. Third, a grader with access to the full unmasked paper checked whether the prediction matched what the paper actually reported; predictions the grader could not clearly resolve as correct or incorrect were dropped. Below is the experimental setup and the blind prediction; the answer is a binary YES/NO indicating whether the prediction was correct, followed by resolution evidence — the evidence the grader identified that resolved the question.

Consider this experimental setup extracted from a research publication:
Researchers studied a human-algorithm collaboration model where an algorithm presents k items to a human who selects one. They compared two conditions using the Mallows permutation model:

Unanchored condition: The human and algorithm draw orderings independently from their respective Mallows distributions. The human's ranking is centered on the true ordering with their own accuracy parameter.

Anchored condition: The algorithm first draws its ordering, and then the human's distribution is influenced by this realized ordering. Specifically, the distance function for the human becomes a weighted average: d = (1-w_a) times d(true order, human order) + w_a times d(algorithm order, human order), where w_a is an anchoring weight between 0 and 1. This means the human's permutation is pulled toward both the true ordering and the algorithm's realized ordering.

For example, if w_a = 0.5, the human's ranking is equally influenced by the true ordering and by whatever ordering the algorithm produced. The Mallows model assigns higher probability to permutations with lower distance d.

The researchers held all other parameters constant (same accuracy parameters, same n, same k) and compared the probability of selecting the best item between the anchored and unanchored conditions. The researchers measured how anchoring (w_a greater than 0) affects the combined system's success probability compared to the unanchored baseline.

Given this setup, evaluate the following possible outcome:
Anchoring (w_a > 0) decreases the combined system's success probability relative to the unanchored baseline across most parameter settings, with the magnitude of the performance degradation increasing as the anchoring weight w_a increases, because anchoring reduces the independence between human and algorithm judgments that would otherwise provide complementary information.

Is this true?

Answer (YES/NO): YES